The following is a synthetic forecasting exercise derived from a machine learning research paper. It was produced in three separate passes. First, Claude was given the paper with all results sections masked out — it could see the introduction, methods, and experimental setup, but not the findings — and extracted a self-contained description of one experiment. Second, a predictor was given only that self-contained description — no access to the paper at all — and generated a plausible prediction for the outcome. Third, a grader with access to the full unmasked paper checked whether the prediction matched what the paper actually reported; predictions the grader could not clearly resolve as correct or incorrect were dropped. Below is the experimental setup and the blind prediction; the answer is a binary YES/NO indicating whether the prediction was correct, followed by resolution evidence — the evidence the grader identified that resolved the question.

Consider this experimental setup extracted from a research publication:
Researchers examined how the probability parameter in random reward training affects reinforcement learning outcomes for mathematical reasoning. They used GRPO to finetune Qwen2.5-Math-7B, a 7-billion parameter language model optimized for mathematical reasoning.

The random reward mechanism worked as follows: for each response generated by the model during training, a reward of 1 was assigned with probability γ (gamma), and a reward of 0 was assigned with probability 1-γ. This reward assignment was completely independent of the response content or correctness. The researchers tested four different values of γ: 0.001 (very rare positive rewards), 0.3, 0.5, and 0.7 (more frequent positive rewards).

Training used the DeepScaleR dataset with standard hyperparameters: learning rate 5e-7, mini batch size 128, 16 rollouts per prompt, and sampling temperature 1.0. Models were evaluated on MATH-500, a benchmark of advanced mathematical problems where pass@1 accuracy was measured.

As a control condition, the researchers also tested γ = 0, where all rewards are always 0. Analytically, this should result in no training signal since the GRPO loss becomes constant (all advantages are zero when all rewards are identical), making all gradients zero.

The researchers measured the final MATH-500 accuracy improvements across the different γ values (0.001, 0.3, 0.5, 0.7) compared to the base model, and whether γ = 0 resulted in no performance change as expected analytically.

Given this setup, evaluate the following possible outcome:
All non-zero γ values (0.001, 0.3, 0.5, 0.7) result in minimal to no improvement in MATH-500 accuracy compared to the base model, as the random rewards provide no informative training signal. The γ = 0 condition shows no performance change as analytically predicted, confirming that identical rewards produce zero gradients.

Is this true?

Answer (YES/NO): NO